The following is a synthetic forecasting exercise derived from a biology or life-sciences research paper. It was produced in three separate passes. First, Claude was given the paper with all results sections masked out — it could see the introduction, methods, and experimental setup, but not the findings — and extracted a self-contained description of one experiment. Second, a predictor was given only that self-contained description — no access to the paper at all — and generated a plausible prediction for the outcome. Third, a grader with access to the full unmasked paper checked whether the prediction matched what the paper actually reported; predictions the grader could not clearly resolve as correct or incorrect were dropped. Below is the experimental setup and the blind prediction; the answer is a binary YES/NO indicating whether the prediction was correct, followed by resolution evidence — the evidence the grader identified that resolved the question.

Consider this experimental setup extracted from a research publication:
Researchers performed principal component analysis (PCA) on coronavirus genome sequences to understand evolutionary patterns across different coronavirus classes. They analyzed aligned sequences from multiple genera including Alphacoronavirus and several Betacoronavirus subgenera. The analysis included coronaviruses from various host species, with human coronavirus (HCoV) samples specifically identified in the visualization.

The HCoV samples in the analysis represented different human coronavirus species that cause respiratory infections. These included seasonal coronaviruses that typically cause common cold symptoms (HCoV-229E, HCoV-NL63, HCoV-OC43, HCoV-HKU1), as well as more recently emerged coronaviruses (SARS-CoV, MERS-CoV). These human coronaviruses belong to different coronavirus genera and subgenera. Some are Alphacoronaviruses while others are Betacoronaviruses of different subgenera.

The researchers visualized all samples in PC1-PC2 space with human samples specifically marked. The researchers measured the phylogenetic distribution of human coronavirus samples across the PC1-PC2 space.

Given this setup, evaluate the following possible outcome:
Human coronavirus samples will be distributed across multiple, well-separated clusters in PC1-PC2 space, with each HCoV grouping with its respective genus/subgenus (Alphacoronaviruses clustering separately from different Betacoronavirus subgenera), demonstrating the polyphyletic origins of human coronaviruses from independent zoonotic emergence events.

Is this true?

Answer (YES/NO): YES